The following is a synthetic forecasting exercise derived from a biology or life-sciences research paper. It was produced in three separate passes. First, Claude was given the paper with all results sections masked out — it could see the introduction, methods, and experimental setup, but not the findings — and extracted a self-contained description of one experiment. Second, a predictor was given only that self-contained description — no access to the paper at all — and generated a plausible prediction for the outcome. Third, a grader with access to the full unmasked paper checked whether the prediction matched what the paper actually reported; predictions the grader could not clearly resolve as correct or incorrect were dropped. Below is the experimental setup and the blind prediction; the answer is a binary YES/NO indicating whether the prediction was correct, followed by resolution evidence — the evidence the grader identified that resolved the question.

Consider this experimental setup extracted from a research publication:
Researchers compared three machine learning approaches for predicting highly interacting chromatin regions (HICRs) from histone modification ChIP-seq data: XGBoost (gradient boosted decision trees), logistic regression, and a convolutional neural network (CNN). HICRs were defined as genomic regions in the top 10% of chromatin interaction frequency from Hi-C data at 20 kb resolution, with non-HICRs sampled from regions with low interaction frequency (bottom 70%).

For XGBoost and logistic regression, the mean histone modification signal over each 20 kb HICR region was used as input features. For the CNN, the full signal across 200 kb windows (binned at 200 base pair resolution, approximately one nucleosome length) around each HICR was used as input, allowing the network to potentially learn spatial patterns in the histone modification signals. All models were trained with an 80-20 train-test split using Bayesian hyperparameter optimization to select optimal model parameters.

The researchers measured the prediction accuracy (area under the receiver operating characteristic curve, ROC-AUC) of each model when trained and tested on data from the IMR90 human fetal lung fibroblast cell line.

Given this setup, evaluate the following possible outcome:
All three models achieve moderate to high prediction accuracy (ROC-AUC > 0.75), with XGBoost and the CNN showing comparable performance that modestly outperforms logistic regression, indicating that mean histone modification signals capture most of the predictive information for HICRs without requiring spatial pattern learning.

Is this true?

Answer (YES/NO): YES